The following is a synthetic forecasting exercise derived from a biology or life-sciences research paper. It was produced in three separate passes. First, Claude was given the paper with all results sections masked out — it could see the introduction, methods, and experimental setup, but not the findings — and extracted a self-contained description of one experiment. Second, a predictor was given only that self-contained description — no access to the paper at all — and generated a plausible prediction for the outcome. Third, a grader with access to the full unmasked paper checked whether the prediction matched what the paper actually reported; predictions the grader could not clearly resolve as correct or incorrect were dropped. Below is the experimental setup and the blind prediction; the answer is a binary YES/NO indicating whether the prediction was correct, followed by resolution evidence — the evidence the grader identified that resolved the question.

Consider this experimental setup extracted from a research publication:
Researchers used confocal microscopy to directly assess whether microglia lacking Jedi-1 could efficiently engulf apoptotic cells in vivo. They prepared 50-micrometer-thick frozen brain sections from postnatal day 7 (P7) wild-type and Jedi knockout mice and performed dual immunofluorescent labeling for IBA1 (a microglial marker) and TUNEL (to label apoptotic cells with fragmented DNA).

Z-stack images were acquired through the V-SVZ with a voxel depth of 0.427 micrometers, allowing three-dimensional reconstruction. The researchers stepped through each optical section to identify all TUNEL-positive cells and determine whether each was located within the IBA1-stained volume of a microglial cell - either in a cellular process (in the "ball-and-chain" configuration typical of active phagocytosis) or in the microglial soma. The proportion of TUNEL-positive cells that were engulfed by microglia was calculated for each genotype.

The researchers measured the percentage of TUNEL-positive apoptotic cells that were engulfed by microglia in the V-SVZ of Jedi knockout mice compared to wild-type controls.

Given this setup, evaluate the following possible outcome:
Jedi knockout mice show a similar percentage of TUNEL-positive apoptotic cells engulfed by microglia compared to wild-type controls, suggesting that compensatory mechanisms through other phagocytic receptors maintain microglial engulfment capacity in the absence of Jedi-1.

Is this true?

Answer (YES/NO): NO